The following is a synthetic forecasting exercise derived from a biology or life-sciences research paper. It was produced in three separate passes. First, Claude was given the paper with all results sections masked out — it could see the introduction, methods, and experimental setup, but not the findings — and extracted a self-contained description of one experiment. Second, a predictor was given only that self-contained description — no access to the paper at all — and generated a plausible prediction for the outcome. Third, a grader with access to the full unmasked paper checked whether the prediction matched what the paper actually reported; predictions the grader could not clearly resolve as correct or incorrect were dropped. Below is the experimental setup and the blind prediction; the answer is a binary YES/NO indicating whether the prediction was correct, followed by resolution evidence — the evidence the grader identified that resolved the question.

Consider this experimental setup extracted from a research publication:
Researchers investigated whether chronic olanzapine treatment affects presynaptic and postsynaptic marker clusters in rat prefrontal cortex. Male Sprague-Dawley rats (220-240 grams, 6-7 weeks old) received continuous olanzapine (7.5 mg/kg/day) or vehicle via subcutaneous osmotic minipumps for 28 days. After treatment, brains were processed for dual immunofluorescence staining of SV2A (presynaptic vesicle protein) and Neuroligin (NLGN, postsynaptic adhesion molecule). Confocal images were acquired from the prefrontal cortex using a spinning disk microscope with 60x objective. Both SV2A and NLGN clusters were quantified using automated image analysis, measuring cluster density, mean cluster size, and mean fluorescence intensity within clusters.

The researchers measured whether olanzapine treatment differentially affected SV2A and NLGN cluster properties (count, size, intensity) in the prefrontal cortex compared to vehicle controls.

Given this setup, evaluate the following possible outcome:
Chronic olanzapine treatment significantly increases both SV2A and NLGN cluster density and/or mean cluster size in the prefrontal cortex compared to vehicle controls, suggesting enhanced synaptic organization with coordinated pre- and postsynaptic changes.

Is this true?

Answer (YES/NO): NO